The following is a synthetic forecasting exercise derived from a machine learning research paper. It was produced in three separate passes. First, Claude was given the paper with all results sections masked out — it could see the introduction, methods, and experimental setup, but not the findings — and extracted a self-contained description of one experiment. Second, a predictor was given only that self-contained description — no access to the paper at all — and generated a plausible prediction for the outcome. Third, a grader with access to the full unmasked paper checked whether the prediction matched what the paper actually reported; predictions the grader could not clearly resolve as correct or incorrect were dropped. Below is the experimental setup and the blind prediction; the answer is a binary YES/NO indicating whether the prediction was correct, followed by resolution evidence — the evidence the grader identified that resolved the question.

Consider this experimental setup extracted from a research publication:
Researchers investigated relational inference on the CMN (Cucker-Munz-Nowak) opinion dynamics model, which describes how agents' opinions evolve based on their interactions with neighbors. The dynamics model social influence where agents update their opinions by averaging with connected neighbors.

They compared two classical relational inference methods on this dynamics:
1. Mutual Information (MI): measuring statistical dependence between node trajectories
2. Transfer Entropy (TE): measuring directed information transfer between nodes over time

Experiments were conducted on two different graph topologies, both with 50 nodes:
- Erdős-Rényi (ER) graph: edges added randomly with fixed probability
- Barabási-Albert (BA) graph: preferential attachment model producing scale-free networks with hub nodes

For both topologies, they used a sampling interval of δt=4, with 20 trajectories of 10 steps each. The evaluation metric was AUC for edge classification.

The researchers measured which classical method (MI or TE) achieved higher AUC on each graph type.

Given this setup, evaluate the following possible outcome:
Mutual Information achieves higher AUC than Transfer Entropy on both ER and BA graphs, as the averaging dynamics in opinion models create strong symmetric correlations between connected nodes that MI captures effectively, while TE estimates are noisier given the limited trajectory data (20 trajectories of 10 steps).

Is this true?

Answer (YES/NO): YES